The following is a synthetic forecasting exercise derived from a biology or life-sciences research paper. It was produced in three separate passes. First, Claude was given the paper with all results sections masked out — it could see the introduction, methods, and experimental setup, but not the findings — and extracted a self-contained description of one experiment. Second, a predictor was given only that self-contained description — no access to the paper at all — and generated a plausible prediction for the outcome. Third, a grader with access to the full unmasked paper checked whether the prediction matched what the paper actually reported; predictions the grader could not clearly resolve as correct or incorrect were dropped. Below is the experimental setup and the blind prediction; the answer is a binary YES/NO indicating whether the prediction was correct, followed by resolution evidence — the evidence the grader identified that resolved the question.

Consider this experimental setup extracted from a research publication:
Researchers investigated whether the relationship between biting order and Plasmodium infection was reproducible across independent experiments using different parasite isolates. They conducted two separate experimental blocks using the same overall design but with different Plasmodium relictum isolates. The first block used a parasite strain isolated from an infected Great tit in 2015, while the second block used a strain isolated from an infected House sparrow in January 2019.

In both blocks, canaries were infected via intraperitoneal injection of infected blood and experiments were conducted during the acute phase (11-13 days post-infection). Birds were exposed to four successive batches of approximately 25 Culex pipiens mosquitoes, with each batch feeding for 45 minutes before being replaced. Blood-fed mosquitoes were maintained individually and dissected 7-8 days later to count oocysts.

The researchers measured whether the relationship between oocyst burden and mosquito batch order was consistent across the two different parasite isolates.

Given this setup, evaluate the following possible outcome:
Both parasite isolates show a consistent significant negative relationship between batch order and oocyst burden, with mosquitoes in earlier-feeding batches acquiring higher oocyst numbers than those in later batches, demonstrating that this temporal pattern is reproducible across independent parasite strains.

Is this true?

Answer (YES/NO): NO